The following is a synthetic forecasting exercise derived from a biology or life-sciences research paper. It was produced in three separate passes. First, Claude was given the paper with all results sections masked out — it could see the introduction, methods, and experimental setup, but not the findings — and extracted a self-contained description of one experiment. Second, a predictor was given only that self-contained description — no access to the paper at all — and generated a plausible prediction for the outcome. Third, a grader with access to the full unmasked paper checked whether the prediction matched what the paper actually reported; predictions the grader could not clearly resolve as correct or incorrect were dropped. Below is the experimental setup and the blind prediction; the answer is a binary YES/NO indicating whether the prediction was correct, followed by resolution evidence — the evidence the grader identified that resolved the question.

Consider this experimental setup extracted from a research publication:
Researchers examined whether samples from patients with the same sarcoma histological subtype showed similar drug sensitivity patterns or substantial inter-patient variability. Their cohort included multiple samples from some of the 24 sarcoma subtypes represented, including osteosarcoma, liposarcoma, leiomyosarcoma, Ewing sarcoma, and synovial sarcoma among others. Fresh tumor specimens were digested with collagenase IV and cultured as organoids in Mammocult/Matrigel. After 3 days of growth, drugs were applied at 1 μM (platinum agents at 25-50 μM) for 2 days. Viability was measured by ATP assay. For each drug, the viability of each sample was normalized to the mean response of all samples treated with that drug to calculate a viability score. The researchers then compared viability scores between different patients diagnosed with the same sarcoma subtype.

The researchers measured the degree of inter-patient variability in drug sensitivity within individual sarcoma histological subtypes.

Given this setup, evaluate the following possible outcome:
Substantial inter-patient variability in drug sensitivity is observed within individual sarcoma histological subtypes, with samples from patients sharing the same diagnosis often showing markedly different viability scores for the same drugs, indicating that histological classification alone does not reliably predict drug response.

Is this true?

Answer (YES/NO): YES